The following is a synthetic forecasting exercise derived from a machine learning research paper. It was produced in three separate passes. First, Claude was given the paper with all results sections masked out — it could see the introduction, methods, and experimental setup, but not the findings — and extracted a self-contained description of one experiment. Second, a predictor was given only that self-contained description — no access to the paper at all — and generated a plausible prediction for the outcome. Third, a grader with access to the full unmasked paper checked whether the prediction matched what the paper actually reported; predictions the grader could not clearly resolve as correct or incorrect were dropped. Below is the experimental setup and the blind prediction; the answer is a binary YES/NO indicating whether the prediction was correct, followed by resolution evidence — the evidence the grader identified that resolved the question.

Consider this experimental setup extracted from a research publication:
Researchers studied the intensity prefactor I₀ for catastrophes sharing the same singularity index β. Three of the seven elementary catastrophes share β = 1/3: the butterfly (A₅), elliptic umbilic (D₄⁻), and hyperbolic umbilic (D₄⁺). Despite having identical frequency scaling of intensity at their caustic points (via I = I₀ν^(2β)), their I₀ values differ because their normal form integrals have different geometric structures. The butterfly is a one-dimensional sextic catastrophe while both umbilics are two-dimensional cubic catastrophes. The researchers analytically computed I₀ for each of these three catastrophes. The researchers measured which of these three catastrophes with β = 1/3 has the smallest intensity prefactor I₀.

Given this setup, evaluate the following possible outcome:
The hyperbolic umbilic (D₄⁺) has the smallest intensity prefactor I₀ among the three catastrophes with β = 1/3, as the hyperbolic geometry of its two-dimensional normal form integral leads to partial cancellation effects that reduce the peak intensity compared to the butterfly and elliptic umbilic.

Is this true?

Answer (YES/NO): YES